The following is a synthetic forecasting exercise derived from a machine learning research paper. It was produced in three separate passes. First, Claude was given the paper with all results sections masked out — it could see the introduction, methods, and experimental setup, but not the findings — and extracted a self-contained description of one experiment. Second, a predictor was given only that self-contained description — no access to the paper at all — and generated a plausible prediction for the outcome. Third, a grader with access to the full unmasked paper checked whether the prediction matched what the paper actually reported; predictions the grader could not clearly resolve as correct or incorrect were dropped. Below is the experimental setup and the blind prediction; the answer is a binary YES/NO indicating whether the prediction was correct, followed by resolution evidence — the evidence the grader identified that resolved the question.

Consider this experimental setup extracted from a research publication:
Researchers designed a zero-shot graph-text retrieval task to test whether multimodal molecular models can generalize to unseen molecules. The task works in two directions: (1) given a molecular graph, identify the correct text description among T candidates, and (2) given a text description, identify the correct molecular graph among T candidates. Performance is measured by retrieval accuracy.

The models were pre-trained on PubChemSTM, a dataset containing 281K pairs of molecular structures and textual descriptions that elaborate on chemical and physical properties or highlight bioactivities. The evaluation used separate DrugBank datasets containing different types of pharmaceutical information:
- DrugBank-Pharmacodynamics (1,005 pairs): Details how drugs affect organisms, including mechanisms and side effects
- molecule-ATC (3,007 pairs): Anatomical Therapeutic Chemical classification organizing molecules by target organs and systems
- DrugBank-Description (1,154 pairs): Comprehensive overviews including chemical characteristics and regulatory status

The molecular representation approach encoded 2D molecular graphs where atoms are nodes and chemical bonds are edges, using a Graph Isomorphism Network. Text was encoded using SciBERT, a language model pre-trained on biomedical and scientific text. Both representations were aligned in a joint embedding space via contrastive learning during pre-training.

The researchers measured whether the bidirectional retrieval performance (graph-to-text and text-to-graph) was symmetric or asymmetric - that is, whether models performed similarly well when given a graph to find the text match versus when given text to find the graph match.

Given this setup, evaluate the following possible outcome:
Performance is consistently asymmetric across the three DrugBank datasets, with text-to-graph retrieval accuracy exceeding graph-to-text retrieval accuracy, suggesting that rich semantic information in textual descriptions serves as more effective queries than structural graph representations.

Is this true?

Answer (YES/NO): NO